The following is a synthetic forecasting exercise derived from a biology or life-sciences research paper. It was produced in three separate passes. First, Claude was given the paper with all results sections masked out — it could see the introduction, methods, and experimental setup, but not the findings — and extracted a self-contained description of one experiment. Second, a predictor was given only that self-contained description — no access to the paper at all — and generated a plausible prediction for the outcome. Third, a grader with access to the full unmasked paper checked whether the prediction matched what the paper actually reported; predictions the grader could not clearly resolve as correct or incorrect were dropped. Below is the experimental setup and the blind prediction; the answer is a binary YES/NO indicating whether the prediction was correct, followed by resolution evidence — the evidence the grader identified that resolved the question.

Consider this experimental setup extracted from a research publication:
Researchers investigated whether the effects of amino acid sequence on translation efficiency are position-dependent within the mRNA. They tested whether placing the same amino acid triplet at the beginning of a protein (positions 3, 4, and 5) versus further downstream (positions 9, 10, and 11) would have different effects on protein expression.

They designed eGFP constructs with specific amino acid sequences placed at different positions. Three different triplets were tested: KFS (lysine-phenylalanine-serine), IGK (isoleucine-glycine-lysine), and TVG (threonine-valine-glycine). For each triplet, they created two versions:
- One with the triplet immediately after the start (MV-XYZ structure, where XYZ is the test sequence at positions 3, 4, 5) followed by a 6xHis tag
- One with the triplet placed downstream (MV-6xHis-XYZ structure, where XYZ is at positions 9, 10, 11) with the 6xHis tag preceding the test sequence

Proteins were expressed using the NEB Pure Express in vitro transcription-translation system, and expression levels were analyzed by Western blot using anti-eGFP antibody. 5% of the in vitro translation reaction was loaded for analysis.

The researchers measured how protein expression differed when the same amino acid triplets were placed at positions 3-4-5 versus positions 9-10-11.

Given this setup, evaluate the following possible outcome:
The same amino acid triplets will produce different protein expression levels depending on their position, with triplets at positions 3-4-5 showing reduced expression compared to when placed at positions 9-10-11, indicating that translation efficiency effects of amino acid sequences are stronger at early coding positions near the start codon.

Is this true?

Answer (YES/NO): NO